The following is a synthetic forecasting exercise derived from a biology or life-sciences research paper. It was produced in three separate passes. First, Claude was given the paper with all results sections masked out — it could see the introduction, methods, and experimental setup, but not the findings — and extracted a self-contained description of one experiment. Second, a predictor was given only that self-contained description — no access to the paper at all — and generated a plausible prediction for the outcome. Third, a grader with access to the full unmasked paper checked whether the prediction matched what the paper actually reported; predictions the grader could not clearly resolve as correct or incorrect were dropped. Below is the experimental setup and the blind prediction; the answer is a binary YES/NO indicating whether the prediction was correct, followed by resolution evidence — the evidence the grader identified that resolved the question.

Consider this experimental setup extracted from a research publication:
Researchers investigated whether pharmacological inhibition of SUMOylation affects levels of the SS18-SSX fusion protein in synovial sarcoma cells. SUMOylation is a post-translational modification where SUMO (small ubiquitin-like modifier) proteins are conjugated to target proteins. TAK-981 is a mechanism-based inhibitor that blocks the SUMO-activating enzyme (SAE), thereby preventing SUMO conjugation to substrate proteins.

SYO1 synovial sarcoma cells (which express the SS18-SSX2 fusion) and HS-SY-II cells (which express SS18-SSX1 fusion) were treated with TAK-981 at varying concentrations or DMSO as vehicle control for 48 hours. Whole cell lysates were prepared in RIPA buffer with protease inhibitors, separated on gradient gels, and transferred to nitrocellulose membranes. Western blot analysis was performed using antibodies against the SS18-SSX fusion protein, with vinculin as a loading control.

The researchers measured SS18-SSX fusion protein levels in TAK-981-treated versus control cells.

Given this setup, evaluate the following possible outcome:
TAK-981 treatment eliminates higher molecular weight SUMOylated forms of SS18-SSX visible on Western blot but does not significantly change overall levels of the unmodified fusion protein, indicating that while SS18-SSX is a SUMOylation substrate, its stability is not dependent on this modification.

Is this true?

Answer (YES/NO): NO